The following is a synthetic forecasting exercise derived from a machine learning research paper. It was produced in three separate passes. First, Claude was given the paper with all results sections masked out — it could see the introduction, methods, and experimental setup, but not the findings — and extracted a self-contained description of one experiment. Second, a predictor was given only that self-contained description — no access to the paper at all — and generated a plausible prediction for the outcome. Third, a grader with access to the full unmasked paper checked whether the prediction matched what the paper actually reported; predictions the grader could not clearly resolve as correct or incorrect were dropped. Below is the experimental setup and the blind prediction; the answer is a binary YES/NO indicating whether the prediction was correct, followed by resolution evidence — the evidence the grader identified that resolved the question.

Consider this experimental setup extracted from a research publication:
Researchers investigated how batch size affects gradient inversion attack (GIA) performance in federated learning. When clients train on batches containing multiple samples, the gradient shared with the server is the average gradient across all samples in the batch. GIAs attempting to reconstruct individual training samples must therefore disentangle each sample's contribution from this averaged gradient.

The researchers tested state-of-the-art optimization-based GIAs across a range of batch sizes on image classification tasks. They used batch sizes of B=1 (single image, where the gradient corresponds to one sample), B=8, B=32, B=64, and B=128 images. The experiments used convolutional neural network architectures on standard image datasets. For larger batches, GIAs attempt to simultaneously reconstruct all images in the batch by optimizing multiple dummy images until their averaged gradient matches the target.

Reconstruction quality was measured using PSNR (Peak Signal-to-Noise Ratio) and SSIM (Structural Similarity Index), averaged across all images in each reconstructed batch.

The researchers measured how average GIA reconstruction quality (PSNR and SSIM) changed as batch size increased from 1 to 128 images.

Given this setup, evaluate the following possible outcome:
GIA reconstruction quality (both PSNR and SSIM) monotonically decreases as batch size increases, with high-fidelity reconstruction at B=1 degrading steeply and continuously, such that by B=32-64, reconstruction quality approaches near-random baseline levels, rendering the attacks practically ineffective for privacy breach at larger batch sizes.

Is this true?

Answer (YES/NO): NO